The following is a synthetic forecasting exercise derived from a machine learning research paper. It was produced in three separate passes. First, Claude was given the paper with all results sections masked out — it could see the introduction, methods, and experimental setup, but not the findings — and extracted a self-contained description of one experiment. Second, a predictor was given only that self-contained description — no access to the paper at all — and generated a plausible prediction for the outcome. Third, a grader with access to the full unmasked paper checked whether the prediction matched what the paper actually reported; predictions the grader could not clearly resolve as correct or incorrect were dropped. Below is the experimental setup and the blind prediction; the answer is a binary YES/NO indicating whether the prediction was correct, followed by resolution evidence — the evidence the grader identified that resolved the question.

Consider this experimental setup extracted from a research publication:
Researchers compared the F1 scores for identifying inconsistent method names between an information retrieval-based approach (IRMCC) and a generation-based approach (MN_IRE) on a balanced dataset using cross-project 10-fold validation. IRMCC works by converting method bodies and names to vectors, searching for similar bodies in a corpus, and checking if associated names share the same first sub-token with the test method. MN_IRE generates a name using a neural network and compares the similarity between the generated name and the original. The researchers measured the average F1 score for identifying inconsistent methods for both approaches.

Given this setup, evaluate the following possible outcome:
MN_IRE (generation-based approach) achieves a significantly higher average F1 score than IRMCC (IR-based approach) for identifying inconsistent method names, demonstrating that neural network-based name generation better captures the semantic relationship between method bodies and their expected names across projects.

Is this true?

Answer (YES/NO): YES